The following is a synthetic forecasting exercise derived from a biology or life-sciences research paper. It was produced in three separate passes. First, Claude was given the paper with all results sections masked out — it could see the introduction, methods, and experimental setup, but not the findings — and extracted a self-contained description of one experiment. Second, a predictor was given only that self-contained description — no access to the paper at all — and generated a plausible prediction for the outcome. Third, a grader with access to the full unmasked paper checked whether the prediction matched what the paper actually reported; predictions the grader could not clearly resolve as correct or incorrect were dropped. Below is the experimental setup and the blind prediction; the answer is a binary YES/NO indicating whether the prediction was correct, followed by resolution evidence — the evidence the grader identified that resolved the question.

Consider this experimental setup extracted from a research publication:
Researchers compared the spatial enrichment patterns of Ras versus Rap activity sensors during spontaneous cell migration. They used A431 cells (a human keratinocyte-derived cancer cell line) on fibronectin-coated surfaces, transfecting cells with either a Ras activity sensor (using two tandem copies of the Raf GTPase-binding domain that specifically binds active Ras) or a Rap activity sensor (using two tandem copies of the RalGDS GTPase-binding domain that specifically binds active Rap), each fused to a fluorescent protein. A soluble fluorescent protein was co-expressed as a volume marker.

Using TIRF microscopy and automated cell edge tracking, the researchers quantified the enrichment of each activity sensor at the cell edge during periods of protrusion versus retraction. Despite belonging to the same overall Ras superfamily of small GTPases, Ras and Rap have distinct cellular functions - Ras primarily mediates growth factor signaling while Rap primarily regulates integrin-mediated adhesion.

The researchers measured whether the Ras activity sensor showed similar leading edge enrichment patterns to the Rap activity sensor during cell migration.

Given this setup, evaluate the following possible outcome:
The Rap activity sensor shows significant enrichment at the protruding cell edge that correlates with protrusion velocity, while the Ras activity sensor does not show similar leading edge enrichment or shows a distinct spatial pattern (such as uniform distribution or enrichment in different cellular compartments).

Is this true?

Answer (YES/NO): YES